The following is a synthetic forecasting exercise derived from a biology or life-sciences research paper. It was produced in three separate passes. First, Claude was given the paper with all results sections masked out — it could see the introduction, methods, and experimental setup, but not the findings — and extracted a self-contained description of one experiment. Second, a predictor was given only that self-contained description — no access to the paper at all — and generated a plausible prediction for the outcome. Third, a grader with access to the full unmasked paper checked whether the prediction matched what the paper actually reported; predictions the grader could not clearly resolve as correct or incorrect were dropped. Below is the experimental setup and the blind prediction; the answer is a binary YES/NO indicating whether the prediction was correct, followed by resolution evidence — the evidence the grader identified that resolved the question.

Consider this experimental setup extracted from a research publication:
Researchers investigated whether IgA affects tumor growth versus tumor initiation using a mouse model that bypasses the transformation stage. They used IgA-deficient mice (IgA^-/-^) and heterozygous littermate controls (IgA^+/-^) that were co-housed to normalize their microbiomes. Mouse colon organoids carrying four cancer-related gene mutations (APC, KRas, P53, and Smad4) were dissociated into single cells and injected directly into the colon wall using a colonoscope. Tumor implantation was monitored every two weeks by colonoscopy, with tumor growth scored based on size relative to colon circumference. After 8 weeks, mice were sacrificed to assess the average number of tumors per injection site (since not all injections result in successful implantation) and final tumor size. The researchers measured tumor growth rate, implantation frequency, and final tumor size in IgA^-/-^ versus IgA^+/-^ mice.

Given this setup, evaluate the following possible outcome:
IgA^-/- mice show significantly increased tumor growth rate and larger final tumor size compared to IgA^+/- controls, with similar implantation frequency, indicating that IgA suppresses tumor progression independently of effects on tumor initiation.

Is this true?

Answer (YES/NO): NO